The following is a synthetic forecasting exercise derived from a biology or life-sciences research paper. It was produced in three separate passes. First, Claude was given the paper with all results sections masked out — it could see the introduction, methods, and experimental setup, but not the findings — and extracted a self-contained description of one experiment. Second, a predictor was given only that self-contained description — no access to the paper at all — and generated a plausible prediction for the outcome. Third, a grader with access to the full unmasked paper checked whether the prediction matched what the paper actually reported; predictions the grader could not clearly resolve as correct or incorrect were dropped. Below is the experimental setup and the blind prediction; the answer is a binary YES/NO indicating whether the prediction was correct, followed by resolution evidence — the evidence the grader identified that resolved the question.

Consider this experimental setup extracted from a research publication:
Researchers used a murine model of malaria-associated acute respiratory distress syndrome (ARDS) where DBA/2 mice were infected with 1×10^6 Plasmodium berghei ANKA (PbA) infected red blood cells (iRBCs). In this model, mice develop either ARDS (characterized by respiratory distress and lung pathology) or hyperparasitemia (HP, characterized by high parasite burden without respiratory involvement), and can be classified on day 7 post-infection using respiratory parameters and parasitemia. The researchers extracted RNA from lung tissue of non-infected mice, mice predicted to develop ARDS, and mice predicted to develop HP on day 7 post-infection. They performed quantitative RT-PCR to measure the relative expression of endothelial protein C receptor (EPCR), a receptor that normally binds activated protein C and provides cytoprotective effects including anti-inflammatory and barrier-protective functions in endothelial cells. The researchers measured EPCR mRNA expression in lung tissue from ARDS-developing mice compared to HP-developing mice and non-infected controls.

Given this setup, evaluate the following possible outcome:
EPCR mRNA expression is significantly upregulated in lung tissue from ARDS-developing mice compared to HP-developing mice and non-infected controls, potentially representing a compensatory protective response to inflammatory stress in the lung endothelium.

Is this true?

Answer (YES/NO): YES